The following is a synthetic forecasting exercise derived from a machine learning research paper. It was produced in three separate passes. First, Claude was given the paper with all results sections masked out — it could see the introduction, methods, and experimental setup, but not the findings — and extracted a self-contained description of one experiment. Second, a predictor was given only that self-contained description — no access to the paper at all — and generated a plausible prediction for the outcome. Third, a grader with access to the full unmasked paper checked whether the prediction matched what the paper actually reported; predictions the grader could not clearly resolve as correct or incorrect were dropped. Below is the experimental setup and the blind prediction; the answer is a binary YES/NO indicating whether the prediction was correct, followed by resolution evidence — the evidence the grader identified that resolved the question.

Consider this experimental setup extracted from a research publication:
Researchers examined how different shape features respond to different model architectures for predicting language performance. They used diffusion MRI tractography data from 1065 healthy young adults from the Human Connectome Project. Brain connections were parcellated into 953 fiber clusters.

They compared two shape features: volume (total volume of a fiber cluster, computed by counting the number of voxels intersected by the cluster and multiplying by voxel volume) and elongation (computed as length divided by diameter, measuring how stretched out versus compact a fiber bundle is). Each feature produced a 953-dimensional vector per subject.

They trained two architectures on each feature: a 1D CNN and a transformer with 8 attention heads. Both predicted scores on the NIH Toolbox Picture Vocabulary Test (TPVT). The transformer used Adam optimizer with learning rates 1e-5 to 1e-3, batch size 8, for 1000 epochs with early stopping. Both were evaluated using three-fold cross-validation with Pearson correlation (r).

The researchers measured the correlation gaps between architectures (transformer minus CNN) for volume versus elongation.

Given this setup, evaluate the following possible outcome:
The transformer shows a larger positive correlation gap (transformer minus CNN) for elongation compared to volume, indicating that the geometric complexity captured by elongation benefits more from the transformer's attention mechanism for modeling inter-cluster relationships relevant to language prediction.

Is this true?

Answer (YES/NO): YES